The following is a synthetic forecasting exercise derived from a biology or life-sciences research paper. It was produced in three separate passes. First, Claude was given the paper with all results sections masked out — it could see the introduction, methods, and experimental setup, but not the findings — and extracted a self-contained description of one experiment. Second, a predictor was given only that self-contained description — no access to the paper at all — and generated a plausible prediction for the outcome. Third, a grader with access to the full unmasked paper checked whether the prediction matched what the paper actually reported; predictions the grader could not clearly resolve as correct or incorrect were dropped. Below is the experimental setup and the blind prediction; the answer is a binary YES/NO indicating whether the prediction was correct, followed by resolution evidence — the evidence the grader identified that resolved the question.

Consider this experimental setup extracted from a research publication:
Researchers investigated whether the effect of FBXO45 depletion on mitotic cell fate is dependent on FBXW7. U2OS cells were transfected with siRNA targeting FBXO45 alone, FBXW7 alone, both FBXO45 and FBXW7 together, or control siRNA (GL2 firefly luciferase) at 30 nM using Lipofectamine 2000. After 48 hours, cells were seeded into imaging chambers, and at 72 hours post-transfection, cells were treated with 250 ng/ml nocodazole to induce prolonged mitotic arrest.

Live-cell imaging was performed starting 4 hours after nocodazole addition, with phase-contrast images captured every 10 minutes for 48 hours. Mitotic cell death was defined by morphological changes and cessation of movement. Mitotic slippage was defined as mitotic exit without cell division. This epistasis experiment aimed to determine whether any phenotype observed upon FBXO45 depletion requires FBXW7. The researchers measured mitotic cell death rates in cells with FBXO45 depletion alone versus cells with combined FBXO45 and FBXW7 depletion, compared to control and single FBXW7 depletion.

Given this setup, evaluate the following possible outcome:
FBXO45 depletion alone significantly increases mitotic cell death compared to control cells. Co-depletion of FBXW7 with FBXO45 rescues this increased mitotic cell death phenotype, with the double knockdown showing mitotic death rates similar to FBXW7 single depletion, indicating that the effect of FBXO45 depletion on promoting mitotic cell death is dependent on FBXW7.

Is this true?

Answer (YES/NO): YES